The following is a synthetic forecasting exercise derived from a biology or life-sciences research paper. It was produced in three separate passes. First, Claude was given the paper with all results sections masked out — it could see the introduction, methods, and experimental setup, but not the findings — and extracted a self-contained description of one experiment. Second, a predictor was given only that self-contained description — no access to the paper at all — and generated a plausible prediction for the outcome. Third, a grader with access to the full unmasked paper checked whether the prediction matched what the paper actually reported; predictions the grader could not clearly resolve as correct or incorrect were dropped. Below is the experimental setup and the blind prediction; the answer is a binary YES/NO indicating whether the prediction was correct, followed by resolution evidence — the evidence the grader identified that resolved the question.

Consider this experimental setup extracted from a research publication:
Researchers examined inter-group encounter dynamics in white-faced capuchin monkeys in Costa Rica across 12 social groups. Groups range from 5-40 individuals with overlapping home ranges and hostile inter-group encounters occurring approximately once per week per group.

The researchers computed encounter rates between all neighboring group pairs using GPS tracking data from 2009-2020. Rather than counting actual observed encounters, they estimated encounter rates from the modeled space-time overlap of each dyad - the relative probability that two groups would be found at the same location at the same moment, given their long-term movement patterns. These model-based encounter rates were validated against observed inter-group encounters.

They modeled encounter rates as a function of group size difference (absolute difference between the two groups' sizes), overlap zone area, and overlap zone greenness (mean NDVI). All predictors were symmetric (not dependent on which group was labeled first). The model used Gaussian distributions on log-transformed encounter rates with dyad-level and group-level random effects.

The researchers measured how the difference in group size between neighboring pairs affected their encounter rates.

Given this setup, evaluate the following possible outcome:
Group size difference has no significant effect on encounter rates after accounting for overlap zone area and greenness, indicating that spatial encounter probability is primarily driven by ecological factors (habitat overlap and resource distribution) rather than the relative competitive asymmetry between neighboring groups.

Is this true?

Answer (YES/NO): YES